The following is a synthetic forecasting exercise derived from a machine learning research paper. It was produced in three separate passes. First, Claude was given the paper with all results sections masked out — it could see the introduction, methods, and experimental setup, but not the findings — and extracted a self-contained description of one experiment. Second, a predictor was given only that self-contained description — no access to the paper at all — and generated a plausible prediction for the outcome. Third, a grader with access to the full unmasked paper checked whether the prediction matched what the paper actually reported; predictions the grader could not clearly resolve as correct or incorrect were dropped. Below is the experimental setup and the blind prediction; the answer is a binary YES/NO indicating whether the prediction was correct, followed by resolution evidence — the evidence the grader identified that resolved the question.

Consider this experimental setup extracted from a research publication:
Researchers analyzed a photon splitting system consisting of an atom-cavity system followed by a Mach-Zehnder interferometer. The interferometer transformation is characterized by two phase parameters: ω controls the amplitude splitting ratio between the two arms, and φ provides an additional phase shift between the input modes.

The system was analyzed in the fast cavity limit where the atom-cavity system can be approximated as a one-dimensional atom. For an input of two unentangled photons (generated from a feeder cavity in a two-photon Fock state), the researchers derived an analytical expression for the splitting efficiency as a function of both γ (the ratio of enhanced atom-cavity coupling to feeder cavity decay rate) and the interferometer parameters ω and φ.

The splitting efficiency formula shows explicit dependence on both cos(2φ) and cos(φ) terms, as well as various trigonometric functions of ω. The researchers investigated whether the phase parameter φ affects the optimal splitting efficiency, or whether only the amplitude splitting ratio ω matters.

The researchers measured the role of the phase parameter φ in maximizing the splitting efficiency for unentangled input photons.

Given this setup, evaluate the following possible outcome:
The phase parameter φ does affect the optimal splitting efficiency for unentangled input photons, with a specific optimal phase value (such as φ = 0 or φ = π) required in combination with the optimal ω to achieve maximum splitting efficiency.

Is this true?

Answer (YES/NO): YES